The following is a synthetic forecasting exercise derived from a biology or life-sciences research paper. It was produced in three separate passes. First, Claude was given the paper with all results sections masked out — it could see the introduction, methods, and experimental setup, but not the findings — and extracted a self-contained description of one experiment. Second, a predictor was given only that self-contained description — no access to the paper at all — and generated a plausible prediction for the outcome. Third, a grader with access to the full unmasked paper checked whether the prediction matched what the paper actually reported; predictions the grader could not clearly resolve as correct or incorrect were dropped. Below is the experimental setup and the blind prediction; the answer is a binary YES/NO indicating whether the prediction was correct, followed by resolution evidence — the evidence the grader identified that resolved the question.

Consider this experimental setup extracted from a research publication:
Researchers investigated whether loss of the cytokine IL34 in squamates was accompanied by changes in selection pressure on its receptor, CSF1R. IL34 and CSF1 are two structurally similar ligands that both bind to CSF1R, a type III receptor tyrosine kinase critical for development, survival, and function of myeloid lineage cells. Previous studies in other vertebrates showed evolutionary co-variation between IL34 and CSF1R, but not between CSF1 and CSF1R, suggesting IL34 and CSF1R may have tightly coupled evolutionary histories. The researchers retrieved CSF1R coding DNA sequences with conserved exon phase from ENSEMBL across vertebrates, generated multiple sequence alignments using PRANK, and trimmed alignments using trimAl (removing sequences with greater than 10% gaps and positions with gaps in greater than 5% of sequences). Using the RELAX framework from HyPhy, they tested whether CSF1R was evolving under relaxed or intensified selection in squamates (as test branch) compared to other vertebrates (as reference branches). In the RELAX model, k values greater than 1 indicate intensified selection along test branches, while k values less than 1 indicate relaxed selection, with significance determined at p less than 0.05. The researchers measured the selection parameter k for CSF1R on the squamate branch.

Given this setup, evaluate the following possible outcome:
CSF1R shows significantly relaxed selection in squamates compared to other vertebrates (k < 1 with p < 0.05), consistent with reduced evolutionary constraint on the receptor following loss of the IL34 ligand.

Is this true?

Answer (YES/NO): YES